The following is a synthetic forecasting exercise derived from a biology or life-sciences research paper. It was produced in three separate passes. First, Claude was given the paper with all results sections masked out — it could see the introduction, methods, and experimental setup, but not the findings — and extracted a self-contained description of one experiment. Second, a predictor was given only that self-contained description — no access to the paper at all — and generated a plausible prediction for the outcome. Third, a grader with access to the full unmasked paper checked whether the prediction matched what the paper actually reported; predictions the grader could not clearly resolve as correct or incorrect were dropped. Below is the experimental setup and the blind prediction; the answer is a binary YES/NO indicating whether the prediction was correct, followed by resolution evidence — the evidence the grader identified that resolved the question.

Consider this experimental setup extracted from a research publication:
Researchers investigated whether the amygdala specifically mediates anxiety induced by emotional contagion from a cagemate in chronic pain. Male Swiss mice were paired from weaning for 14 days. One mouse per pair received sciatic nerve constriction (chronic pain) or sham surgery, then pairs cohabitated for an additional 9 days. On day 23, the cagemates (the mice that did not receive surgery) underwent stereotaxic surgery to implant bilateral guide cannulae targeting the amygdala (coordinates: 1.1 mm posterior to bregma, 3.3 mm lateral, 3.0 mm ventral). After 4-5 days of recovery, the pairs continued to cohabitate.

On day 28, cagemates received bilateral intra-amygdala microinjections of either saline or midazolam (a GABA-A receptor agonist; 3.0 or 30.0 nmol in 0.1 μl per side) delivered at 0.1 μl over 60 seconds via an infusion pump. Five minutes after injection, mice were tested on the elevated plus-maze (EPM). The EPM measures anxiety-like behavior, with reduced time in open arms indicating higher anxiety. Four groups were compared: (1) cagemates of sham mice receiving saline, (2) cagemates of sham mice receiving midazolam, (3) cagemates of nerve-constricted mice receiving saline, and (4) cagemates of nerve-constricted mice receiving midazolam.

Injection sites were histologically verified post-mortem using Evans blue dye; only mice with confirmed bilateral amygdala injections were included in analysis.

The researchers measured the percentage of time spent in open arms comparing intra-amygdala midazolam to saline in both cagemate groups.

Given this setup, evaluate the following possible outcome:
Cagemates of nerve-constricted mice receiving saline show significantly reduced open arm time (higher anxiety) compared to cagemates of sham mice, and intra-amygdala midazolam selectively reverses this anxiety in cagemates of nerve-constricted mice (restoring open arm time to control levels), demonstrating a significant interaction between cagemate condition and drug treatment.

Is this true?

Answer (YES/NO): YES